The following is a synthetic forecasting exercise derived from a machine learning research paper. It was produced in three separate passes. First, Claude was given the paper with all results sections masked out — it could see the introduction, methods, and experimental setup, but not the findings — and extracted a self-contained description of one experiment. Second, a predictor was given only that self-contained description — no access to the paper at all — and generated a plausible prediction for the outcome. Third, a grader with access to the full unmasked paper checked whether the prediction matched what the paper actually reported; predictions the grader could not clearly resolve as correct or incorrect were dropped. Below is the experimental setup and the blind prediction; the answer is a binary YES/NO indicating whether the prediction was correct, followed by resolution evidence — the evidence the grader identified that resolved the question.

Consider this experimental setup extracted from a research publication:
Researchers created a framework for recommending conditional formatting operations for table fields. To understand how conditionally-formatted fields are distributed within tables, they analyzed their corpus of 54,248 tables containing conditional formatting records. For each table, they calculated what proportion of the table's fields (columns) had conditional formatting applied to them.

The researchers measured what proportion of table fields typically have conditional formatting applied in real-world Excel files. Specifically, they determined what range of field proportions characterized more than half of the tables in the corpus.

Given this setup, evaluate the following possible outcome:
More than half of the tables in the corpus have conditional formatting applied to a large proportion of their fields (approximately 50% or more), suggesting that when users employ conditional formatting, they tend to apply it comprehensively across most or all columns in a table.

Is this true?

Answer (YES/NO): NO